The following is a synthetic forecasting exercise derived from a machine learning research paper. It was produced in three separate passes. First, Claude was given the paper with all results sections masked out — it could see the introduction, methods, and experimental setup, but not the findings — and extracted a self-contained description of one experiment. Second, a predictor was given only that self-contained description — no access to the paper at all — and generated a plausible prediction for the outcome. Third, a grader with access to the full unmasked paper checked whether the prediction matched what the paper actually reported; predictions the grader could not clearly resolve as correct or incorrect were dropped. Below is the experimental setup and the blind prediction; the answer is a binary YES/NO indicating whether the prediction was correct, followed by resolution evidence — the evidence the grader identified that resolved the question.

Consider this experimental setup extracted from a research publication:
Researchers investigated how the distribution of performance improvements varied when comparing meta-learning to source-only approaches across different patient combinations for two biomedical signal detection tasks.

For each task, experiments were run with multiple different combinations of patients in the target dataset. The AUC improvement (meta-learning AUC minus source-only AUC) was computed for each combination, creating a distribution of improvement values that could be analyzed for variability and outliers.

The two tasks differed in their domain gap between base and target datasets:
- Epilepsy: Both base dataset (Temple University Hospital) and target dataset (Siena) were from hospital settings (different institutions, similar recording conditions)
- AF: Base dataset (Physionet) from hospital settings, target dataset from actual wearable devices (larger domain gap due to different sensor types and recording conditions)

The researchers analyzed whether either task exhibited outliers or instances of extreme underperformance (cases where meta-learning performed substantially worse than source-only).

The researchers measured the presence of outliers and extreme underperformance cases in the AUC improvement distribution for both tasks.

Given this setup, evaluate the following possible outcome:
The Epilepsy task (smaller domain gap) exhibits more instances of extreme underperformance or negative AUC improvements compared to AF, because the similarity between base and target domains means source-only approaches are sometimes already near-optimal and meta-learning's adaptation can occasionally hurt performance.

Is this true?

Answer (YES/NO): YES